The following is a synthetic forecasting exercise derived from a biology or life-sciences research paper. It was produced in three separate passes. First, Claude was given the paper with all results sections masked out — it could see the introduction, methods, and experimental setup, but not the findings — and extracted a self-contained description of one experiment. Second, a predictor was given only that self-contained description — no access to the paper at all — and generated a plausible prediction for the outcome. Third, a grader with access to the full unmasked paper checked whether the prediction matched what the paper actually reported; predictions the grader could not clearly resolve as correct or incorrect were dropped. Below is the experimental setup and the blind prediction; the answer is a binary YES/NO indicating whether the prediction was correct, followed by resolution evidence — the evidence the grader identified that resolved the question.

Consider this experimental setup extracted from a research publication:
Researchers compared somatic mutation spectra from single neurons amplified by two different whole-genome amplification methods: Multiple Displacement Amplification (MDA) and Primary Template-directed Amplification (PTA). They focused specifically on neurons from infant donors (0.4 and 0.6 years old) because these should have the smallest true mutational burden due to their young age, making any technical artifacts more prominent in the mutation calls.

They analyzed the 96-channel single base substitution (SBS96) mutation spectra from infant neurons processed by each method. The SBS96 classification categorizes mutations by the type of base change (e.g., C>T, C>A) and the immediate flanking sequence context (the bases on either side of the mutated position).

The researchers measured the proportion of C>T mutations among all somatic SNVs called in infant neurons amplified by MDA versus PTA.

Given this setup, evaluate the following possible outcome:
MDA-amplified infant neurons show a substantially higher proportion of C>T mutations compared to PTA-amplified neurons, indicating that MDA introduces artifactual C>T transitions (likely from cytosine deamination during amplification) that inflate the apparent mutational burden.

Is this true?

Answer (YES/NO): YES